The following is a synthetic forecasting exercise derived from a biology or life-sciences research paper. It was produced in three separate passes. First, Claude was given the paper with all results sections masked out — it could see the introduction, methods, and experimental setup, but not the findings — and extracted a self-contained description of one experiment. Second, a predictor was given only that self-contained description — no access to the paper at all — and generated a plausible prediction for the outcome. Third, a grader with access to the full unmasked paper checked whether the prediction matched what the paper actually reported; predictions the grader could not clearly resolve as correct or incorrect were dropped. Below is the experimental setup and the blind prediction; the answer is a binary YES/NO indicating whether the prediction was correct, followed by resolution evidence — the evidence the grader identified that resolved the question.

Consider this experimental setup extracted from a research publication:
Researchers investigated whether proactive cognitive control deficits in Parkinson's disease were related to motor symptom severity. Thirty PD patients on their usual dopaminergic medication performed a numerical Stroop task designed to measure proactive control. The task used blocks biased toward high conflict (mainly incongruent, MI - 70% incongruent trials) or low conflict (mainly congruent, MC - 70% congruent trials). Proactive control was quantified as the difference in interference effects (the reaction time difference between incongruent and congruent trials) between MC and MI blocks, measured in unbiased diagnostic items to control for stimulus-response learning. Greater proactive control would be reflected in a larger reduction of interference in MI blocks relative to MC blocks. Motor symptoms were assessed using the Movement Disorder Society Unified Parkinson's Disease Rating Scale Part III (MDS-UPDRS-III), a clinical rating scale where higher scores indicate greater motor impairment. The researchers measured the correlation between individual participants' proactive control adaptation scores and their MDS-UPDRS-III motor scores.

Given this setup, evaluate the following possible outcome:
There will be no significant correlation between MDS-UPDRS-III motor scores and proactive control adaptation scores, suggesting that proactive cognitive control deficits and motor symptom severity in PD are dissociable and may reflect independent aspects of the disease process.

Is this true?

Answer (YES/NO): YES